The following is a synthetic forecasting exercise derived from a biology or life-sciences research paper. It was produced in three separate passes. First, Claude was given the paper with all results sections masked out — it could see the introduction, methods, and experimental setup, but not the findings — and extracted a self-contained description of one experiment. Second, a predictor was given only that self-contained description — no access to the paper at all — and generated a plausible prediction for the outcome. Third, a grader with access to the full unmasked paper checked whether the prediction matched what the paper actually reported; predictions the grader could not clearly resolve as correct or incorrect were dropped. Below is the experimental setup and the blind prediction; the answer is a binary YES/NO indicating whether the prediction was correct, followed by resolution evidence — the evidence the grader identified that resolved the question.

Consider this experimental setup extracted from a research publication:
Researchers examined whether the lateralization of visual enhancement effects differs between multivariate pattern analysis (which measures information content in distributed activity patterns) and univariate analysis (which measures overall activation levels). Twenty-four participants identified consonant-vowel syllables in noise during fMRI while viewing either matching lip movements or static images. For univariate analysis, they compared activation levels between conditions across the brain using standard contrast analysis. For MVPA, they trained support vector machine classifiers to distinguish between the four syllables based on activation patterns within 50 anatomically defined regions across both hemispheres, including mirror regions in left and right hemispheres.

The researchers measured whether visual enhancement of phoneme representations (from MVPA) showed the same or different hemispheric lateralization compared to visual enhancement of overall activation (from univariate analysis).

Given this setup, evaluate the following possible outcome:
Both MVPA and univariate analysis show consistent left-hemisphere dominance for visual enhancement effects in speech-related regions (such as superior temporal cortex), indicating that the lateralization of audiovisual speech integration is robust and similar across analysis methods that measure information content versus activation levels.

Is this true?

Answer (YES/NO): NO